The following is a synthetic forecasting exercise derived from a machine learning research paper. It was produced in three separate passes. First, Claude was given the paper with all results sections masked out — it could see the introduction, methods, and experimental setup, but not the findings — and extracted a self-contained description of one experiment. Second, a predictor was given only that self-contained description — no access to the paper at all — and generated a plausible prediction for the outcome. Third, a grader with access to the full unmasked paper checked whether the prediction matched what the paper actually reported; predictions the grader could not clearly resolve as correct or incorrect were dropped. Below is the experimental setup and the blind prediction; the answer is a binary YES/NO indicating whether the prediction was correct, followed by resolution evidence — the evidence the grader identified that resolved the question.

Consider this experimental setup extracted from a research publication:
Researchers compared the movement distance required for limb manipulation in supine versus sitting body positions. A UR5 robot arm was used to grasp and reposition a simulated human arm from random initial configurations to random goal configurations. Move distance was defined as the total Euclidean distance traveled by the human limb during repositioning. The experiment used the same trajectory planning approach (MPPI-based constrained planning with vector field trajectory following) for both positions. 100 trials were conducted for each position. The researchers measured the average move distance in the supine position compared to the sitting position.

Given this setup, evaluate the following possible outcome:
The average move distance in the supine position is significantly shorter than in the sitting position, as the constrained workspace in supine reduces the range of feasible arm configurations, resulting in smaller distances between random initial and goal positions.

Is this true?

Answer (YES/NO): YES